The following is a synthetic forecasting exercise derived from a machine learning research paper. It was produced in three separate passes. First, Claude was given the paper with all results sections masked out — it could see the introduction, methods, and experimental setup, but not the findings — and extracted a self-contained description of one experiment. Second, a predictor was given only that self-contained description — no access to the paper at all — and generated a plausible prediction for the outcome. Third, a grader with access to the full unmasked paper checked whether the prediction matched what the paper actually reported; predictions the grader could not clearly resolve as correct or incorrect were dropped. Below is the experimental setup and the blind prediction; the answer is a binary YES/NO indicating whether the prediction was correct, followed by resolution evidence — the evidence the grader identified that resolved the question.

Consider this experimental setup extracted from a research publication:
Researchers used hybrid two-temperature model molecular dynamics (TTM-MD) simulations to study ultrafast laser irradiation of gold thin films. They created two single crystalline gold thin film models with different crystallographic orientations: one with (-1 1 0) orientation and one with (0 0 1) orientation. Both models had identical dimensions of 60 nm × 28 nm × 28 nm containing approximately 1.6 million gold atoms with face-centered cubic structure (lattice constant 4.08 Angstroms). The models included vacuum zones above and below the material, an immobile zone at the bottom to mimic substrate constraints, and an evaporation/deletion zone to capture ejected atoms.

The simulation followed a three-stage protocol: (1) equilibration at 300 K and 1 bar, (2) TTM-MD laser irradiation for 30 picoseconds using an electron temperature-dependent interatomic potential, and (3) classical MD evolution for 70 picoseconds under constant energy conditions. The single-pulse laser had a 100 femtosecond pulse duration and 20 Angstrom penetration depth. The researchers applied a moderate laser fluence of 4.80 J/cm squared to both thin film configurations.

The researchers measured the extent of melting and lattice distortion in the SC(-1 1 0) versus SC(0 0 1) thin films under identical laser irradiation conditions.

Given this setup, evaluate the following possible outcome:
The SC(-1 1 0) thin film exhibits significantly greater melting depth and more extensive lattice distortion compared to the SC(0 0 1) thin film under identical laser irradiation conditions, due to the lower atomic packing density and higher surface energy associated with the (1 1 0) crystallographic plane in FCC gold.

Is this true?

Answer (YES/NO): NO